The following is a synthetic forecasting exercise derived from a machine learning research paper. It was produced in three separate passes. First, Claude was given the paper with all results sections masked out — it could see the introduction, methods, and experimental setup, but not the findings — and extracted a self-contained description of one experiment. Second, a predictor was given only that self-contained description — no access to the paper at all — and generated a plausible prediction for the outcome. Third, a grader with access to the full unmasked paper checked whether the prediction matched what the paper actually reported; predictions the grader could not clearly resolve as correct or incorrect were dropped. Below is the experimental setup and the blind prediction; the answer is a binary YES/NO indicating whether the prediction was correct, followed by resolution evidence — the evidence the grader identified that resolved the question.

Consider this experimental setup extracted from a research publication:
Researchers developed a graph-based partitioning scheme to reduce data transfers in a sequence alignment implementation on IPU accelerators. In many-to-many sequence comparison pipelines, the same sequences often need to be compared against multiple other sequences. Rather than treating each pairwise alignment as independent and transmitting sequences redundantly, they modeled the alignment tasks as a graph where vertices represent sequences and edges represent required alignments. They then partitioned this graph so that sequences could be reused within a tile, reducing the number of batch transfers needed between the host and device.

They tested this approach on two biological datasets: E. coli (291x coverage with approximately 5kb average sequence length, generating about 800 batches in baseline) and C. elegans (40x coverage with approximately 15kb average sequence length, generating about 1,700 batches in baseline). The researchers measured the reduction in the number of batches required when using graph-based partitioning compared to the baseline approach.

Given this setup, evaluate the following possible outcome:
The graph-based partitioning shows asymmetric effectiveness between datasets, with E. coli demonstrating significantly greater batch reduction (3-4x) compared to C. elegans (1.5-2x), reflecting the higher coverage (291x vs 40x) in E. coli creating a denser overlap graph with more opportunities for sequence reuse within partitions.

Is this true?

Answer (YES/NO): NO